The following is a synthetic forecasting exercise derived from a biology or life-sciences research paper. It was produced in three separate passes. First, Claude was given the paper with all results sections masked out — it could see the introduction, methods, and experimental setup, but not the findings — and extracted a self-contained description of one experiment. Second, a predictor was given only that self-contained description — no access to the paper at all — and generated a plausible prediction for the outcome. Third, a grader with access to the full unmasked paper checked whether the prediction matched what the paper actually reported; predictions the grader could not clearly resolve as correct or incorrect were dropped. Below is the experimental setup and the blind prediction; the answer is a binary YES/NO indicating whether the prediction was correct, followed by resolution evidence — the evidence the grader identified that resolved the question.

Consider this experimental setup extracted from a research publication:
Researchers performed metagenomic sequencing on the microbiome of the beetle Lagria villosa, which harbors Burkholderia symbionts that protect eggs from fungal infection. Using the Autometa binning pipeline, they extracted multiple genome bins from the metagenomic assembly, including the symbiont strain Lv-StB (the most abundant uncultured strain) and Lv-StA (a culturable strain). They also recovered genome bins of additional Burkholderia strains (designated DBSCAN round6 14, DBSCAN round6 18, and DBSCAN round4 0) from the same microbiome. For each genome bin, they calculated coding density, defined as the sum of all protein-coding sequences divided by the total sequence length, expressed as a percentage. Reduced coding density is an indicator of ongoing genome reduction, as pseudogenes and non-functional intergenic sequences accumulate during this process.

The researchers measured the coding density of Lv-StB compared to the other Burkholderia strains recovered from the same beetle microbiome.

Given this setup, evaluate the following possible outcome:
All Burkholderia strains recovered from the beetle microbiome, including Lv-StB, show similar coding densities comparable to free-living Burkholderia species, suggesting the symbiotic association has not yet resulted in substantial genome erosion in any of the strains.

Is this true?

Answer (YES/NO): NO